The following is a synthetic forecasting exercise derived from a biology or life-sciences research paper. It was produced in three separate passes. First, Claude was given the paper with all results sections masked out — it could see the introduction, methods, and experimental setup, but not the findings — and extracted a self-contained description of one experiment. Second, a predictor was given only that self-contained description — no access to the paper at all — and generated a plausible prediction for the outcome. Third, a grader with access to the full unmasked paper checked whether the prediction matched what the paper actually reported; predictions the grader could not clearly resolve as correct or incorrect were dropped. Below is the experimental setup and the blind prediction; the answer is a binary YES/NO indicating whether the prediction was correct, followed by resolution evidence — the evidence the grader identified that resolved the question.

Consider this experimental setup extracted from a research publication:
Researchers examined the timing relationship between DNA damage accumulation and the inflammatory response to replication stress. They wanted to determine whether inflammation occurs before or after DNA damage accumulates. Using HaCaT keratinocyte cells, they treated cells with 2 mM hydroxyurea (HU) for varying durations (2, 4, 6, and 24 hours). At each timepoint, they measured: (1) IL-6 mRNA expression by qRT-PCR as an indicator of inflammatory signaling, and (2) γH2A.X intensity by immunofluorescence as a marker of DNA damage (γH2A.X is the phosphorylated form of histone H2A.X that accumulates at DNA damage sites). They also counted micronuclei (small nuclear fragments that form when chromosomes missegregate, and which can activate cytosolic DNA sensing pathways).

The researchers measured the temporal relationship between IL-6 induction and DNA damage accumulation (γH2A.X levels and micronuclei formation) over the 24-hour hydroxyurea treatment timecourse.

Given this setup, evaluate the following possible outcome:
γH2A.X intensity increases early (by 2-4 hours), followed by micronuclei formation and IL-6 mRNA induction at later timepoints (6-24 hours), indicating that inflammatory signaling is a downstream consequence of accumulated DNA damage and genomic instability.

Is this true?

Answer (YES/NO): NO